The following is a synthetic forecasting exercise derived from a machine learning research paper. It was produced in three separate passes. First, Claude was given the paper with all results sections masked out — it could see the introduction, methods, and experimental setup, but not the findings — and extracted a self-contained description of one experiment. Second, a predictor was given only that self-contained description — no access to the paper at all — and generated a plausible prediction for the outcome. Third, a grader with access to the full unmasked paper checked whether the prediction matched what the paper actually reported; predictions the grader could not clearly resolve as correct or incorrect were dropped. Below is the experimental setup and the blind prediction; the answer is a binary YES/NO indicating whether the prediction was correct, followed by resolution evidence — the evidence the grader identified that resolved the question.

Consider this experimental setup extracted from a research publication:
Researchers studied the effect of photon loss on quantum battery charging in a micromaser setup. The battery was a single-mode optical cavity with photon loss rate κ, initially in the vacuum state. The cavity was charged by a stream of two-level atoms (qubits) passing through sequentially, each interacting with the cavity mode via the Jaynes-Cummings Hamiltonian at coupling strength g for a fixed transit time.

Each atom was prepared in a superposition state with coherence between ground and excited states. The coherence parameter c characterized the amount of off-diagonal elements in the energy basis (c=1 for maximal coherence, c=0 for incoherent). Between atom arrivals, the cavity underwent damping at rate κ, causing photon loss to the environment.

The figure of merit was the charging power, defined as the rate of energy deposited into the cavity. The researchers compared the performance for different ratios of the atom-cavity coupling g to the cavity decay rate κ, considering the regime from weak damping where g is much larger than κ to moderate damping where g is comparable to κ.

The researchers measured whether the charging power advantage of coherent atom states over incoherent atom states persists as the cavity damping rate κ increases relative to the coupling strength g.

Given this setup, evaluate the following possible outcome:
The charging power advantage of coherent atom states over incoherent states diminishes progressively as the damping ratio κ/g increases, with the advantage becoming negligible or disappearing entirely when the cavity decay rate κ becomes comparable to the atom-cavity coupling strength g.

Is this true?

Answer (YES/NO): YES